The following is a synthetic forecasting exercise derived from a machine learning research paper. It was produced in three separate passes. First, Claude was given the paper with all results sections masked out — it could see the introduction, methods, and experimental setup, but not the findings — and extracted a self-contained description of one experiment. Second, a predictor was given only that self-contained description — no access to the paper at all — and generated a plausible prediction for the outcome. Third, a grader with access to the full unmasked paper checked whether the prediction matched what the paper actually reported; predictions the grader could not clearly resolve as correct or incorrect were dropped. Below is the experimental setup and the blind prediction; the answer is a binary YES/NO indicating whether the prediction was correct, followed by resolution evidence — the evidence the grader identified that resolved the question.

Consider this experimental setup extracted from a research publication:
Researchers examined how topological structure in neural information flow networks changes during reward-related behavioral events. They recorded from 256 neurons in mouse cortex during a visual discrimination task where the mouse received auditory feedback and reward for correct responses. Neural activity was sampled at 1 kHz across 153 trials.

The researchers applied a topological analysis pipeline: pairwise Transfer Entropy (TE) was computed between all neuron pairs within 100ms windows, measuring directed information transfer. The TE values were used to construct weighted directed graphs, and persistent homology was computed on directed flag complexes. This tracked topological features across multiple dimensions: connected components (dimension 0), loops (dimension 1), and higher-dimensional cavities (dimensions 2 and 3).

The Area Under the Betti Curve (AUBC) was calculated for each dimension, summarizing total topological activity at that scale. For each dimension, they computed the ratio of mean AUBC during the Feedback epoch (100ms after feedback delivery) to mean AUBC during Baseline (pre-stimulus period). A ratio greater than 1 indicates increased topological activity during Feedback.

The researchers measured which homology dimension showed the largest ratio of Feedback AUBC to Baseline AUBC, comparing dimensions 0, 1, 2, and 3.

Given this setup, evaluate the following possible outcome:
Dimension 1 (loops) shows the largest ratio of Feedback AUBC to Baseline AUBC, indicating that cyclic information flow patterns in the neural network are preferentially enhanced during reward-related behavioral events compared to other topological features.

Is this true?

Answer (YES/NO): NO